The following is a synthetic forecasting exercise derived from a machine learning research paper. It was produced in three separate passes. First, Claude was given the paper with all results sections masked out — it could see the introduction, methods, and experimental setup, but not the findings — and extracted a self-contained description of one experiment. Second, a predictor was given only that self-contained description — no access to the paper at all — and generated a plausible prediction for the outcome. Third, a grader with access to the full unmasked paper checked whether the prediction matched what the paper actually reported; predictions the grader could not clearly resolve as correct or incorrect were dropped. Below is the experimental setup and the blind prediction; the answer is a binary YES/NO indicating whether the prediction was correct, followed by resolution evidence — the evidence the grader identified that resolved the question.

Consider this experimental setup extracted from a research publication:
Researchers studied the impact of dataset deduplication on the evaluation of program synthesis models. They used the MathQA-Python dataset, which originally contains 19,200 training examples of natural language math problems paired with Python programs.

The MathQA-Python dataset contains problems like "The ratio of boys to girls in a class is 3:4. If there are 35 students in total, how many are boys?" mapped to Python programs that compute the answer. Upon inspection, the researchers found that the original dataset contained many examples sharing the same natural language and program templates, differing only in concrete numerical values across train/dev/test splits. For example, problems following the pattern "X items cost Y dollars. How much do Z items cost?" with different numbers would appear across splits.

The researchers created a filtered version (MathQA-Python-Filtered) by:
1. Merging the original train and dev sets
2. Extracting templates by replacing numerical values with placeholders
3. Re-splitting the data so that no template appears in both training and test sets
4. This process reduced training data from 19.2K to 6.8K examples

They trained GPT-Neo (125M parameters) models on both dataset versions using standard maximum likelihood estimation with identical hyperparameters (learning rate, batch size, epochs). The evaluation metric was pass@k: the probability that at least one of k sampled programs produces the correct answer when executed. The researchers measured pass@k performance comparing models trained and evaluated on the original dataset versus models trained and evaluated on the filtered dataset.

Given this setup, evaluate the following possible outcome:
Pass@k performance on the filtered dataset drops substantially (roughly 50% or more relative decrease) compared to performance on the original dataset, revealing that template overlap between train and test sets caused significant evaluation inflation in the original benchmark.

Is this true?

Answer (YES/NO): NO